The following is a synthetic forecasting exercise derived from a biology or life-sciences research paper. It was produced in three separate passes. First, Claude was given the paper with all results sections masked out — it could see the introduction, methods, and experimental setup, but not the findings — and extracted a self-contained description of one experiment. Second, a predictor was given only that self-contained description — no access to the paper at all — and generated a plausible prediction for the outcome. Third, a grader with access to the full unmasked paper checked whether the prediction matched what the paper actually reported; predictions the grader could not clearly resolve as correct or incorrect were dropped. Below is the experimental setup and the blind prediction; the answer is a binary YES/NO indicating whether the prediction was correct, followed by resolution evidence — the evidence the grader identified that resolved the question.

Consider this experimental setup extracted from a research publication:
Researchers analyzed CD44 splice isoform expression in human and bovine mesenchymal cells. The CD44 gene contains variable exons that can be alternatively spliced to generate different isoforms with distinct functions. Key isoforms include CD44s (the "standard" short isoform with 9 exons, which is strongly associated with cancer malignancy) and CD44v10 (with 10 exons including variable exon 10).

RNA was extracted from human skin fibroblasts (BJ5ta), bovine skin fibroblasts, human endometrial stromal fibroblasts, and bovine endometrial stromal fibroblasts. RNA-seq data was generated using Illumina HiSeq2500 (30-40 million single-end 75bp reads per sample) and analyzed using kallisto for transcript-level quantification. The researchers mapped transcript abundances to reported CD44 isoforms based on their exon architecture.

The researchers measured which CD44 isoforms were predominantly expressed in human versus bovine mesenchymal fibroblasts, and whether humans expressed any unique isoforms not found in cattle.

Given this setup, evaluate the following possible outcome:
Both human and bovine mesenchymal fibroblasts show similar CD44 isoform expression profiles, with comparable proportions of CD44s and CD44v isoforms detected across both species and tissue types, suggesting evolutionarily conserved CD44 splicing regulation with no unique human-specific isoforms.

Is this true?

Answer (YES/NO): NO